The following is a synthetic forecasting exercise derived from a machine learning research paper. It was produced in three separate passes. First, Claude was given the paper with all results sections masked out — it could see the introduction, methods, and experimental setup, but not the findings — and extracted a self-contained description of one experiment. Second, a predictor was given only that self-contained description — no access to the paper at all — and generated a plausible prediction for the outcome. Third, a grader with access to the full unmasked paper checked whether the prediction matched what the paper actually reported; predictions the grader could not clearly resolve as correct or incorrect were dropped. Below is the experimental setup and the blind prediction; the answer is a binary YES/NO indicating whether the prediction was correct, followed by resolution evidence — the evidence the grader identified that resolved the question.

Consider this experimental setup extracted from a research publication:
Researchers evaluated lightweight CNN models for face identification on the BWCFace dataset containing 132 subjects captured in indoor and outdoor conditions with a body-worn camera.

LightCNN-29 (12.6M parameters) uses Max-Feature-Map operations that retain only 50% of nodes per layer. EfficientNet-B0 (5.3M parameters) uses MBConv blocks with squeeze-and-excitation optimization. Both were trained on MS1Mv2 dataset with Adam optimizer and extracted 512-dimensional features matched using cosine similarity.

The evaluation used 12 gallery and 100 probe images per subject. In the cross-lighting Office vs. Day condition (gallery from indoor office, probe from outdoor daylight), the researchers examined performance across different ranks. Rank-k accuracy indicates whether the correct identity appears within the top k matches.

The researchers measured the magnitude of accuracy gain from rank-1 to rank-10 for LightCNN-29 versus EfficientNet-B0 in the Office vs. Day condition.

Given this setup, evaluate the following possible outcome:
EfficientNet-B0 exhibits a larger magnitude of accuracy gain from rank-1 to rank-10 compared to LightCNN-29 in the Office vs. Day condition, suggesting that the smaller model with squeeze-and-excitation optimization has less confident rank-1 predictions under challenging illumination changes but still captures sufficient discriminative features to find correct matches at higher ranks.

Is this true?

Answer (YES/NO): YES